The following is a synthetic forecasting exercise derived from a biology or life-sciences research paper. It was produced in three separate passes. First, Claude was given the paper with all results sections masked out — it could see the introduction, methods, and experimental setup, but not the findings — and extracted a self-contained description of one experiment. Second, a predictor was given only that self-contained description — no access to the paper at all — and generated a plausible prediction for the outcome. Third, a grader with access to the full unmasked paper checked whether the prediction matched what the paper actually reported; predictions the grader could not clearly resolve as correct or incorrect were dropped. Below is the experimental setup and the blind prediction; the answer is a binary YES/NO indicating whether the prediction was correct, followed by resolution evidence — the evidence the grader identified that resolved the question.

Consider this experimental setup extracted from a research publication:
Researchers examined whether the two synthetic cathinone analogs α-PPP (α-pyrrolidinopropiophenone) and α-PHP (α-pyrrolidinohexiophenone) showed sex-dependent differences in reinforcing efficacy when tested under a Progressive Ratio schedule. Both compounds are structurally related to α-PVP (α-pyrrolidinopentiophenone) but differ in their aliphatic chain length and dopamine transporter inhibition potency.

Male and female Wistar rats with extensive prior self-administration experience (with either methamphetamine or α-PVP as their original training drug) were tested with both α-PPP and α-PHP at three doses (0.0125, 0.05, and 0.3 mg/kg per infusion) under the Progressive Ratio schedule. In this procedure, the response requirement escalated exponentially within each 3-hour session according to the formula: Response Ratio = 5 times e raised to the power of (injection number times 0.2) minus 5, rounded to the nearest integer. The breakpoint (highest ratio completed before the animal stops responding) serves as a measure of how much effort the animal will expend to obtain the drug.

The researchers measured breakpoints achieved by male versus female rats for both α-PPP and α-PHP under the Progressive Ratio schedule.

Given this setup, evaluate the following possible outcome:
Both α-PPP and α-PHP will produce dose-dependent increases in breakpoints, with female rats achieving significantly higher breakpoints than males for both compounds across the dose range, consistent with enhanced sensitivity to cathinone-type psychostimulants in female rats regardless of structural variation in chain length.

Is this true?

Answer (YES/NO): NO